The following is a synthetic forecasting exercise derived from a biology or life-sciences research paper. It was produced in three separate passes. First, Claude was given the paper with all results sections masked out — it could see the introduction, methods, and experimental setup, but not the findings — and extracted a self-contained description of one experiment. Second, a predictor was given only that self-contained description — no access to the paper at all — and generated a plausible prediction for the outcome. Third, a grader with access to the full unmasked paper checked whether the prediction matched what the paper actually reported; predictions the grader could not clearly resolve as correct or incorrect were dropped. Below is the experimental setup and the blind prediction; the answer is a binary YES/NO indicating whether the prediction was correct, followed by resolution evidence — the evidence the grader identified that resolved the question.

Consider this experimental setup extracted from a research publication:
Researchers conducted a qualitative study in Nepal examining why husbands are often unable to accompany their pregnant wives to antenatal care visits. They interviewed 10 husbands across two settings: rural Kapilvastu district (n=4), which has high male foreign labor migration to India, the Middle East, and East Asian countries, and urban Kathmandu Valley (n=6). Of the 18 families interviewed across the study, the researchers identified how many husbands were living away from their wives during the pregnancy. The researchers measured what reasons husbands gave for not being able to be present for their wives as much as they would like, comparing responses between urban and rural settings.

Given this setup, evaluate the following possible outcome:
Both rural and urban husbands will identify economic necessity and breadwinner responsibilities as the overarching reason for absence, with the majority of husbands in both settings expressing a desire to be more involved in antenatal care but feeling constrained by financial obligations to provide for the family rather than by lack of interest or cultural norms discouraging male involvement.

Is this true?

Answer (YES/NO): YES